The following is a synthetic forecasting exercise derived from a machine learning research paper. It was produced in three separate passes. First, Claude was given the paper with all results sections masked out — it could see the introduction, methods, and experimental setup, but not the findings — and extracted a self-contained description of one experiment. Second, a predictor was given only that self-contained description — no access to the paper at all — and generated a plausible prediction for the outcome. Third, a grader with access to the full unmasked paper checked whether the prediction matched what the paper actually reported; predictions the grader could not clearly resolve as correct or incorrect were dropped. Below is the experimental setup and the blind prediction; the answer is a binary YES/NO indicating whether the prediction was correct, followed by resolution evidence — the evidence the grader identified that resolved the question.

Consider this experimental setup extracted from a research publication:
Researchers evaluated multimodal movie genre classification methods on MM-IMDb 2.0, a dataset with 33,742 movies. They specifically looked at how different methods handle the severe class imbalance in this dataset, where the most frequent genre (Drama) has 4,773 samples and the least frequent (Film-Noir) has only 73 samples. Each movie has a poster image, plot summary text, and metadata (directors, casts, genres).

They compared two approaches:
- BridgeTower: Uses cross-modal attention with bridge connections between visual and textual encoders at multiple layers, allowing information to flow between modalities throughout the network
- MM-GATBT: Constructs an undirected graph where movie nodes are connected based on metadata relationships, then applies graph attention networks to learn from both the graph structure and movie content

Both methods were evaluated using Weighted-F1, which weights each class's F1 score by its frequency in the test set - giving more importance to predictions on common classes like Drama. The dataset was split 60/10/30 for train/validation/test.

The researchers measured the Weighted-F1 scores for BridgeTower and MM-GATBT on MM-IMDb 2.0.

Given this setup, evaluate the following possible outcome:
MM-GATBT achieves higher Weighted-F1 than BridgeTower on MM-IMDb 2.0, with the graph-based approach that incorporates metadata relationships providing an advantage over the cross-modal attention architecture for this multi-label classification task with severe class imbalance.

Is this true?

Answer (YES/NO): YES